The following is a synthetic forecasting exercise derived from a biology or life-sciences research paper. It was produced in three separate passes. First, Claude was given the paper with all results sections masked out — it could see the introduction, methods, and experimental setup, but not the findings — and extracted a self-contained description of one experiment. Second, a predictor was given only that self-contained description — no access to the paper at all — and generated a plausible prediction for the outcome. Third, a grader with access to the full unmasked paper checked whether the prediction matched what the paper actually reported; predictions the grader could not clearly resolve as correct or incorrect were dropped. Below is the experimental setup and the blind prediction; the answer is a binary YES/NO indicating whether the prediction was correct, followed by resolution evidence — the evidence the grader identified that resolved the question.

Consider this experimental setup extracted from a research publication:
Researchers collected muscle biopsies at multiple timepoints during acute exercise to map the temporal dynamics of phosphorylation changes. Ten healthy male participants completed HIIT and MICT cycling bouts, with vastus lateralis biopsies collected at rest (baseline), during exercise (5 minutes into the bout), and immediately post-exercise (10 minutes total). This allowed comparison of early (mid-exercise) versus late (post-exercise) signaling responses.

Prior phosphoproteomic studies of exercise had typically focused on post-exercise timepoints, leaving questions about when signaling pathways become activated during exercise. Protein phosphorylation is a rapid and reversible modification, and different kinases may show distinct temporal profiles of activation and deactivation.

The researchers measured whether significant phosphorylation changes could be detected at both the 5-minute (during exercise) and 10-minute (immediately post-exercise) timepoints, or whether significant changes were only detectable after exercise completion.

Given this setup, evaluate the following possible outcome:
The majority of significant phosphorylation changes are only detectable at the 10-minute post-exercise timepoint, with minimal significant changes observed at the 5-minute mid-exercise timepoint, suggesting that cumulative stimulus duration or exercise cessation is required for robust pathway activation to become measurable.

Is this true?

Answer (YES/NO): NO